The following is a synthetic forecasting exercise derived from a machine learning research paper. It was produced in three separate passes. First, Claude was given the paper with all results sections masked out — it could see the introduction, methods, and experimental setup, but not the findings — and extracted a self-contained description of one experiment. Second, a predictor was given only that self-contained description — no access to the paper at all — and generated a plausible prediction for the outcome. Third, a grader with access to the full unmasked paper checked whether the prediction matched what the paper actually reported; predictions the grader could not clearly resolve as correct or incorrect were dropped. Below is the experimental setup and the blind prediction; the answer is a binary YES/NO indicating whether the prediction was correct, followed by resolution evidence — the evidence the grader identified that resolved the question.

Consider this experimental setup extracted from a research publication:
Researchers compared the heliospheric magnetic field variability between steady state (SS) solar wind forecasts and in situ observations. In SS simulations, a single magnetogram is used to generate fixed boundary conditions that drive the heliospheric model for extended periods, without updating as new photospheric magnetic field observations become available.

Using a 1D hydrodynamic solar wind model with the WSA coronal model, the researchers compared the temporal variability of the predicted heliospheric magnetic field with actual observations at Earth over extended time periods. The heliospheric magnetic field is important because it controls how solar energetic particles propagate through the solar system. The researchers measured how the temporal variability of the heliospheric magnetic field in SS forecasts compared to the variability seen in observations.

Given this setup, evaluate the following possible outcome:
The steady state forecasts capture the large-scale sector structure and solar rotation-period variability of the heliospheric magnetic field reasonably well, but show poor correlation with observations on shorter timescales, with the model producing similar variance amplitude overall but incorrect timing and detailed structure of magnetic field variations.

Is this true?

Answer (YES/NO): NO